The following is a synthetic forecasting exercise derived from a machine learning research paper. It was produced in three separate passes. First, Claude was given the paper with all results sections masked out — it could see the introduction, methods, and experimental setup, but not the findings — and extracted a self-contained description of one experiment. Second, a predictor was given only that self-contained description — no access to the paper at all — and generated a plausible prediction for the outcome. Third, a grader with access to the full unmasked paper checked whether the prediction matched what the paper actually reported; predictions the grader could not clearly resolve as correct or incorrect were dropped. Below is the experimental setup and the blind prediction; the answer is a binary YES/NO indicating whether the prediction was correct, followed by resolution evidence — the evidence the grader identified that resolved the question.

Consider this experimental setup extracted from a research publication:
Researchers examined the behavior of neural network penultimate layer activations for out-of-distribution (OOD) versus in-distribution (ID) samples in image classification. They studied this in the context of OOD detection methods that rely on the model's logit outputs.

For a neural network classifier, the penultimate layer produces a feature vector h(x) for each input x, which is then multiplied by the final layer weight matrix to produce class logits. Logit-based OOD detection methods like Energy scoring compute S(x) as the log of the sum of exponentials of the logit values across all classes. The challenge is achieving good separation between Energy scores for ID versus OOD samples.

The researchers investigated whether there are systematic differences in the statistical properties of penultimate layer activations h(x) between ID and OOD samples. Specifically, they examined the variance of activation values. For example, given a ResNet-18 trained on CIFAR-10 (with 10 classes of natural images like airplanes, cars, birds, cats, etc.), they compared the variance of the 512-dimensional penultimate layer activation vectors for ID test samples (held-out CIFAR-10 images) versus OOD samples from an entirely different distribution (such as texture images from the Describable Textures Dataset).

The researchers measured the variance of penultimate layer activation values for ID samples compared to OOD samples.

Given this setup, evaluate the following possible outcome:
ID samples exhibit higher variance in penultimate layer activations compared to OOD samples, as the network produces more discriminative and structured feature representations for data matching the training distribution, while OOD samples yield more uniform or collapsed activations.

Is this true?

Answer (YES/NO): NO